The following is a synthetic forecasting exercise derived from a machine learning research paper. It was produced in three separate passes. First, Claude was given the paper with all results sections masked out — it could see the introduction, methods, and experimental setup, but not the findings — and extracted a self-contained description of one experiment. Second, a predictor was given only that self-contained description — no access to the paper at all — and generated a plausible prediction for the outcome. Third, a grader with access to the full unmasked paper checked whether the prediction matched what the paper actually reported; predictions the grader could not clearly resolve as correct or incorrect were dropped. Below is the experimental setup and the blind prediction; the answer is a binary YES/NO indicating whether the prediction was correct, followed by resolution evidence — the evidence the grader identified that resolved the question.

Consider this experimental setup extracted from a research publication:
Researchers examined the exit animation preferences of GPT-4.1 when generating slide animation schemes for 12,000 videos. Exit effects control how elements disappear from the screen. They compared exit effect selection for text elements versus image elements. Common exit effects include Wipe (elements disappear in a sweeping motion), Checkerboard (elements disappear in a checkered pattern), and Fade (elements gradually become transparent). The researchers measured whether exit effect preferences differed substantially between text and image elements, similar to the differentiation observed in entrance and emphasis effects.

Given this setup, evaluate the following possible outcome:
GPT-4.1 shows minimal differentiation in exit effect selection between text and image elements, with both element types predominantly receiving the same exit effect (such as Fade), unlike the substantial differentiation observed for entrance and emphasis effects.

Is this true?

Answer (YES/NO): YES